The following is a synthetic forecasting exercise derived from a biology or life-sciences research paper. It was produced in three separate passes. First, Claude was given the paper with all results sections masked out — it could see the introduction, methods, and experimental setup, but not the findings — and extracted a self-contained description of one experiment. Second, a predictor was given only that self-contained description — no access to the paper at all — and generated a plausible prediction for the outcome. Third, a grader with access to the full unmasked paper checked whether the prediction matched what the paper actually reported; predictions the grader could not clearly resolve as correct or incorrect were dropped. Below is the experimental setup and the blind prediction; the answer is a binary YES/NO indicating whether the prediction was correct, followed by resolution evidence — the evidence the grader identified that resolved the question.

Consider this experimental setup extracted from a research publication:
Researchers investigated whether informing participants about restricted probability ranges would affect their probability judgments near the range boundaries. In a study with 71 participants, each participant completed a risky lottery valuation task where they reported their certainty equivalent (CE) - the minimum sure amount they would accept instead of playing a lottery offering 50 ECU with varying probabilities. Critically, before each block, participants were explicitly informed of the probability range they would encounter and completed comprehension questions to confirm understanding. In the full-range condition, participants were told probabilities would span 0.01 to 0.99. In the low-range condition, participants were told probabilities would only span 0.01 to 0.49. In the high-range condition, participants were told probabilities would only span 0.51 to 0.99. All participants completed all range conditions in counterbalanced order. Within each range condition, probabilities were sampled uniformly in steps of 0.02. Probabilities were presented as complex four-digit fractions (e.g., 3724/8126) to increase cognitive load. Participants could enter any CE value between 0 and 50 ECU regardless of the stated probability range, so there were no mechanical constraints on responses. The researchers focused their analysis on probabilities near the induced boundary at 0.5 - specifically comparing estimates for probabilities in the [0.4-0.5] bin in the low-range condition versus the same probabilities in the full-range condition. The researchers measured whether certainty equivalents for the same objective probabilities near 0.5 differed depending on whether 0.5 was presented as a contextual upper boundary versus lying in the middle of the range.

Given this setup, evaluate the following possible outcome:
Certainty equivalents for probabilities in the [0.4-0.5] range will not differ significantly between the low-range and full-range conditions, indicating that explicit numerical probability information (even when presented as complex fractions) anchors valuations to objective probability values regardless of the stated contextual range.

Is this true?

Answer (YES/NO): NO